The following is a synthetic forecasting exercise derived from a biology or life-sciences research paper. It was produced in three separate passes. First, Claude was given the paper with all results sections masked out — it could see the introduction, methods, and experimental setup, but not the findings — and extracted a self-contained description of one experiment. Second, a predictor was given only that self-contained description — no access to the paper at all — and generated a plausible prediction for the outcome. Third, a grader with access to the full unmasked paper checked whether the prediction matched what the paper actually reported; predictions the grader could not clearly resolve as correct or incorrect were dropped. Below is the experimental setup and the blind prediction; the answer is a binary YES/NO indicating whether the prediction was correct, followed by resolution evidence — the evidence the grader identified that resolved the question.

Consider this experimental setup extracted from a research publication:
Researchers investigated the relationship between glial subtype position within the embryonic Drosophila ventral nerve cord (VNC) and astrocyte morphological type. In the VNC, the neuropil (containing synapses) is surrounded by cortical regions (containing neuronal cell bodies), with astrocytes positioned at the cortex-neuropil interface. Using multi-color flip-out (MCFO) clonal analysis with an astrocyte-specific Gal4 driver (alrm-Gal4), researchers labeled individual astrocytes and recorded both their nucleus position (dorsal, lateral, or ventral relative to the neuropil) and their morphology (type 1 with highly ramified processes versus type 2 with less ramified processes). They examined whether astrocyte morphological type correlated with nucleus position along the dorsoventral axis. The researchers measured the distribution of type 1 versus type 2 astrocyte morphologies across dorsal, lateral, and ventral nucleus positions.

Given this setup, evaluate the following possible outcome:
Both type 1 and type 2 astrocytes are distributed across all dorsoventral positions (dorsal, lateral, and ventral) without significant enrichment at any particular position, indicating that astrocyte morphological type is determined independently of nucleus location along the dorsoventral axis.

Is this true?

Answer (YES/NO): NO